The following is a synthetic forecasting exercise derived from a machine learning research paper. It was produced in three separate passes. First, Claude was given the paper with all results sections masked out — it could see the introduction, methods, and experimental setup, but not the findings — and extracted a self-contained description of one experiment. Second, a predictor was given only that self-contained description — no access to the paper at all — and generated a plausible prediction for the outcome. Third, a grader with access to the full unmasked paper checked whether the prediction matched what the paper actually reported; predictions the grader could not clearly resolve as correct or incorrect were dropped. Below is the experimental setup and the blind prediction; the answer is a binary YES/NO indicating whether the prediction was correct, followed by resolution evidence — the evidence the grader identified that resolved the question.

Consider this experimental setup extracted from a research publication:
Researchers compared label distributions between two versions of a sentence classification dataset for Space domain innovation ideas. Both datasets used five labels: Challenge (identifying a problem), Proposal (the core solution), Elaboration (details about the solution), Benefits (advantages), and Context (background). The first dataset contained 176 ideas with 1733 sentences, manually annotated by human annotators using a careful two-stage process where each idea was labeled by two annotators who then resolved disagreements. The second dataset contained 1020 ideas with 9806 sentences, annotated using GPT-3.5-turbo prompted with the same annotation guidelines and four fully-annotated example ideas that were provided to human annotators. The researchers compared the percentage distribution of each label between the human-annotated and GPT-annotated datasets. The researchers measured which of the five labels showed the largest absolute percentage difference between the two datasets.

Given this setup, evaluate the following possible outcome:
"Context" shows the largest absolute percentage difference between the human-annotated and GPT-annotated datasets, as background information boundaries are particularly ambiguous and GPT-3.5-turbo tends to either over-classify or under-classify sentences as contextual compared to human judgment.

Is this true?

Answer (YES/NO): NO